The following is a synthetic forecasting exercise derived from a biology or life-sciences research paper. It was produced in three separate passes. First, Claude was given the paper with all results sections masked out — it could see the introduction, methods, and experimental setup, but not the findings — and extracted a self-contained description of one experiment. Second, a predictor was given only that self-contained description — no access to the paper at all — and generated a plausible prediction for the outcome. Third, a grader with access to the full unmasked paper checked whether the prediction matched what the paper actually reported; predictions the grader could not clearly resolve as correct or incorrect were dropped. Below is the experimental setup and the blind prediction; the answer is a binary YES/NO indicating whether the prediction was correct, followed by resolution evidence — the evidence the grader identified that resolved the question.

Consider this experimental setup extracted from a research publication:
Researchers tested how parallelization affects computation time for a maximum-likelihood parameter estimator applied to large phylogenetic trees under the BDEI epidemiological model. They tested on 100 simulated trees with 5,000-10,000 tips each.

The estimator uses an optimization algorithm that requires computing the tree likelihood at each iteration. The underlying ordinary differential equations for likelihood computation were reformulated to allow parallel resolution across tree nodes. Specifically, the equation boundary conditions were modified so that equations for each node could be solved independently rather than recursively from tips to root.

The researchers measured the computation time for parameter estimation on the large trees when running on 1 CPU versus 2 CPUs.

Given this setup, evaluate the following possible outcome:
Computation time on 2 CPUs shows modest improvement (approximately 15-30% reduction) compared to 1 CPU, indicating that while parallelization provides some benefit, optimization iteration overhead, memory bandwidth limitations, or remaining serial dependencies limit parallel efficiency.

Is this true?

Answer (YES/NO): NO